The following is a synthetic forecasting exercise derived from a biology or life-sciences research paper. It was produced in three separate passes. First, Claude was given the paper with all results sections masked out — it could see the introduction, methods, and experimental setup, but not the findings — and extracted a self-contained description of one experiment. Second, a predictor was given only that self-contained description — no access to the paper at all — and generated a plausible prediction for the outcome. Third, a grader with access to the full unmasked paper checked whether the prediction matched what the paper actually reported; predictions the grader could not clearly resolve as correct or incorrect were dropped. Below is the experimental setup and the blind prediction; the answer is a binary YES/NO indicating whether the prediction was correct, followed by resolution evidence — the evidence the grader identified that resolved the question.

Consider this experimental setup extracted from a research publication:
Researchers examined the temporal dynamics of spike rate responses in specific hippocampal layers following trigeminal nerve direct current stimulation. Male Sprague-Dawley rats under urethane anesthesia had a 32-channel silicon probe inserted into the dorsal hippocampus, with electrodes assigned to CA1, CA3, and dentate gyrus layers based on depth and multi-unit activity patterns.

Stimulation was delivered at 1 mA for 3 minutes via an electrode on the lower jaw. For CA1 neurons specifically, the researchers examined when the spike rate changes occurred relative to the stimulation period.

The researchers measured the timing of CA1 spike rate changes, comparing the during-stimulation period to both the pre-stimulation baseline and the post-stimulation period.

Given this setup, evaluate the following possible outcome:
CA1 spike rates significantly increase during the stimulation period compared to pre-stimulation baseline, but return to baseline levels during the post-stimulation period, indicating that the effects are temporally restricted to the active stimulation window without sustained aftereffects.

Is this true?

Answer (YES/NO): NO